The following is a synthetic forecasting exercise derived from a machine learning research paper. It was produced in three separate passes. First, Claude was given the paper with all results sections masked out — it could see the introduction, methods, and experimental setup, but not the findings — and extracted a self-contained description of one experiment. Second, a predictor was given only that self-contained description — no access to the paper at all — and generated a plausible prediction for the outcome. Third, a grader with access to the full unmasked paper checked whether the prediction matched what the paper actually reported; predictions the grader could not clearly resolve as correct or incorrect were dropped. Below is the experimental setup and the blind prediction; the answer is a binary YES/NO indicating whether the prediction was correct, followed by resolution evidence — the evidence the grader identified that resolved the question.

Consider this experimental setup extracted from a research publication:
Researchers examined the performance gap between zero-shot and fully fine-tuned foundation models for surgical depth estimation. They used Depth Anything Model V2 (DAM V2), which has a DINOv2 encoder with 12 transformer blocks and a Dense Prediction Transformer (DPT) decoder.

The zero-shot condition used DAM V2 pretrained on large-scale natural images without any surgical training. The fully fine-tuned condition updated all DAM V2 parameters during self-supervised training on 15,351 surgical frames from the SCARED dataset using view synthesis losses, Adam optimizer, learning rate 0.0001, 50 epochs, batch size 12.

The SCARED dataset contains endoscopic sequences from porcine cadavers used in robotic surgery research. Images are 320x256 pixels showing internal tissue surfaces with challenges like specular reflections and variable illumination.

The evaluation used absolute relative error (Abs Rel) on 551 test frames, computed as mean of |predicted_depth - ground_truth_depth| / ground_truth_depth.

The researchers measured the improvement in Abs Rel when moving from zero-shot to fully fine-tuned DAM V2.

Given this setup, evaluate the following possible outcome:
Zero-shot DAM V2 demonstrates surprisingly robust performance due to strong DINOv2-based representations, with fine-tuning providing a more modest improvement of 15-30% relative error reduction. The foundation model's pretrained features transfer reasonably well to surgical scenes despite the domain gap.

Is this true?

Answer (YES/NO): NO